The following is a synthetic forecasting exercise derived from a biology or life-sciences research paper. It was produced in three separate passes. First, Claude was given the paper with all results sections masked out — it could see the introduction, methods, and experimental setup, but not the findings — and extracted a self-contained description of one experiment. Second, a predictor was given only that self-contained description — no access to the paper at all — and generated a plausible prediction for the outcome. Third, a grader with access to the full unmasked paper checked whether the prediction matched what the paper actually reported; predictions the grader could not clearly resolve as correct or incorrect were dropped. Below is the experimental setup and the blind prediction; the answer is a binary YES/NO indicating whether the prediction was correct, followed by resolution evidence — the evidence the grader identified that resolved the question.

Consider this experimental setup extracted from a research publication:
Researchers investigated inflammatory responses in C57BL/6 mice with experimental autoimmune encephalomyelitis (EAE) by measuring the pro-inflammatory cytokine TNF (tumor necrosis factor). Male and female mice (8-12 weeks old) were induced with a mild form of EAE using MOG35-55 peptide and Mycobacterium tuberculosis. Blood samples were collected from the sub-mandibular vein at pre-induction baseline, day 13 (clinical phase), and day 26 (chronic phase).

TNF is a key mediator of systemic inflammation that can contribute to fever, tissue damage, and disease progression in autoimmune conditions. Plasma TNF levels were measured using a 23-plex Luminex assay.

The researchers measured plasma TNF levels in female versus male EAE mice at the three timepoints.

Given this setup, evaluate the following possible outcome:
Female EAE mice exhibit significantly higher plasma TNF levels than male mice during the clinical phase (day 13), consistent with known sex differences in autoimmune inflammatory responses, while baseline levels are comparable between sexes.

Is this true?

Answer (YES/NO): NO